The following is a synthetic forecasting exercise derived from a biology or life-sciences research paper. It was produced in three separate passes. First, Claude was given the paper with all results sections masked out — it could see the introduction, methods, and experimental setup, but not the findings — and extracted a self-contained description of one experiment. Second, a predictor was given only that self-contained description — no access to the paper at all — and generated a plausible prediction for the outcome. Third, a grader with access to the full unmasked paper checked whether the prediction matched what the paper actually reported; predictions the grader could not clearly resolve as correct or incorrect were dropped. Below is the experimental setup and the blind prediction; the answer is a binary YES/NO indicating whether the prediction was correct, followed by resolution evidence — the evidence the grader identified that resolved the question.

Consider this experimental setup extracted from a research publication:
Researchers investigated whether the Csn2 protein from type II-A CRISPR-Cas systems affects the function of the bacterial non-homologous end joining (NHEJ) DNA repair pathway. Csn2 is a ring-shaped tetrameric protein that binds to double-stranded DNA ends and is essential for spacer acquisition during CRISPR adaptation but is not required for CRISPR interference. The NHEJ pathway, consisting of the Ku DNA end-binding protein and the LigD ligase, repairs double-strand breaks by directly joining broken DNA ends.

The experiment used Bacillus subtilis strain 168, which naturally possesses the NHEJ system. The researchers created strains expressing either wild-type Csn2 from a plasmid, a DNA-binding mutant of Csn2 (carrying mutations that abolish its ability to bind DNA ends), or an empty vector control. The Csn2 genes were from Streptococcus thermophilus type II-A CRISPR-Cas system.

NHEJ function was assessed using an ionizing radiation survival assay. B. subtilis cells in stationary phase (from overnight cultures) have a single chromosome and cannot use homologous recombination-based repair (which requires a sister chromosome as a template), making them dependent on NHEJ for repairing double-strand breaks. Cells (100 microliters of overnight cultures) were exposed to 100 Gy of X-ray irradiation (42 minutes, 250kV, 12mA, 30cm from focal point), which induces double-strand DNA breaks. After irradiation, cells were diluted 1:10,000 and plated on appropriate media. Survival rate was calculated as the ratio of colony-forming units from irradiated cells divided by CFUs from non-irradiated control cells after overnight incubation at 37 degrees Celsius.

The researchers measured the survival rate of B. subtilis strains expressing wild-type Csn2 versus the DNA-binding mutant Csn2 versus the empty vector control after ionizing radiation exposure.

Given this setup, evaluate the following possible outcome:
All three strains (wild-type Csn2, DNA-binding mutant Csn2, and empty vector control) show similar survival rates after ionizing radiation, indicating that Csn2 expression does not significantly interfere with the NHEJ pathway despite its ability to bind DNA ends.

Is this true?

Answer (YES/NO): NO